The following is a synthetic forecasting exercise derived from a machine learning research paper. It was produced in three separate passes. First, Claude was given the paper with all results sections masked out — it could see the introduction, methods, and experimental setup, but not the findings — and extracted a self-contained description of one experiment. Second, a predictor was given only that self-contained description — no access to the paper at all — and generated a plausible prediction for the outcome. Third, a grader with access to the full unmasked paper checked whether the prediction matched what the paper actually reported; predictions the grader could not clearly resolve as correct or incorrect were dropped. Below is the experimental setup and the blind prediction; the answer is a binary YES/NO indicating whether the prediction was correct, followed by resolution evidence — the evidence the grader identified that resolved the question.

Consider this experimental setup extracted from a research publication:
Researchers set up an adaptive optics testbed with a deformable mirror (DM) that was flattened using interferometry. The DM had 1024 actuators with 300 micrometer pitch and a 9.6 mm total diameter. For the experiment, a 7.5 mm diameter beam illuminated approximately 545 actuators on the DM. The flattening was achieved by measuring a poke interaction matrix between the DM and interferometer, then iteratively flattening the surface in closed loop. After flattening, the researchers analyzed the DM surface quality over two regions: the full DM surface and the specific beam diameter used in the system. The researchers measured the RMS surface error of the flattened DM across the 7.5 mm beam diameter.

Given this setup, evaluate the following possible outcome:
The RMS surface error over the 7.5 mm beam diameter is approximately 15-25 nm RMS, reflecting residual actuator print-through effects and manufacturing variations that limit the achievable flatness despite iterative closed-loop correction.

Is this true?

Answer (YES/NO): NO